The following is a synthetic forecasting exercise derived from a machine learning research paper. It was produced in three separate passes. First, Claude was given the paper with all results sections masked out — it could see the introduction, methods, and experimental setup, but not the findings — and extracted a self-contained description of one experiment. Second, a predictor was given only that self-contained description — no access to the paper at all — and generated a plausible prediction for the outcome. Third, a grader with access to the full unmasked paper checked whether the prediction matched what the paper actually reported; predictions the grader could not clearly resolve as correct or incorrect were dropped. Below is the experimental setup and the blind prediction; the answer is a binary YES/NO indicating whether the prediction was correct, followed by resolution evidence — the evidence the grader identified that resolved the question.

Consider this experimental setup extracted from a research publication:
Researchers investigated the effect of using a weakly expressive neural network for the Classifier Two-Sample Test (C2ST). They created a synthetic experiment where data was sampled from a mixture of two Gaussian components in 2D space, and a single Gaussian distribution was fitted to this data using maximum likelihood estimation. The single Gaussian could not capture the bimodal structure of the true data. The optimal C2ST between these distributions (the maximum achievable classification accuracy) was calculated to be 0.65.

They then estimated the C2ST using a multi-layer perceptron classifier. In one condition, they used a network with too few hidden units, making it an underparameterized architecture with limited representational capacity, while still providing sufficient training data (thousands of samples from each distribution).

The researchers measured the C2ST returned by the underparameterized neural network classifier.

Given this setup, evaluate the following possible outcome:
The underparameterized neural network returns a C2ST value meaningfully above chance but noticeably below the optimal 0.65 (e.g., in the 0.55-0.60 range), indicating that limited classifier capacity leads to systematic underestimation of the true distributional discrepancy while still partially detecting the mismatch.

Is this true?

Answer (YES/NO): NO